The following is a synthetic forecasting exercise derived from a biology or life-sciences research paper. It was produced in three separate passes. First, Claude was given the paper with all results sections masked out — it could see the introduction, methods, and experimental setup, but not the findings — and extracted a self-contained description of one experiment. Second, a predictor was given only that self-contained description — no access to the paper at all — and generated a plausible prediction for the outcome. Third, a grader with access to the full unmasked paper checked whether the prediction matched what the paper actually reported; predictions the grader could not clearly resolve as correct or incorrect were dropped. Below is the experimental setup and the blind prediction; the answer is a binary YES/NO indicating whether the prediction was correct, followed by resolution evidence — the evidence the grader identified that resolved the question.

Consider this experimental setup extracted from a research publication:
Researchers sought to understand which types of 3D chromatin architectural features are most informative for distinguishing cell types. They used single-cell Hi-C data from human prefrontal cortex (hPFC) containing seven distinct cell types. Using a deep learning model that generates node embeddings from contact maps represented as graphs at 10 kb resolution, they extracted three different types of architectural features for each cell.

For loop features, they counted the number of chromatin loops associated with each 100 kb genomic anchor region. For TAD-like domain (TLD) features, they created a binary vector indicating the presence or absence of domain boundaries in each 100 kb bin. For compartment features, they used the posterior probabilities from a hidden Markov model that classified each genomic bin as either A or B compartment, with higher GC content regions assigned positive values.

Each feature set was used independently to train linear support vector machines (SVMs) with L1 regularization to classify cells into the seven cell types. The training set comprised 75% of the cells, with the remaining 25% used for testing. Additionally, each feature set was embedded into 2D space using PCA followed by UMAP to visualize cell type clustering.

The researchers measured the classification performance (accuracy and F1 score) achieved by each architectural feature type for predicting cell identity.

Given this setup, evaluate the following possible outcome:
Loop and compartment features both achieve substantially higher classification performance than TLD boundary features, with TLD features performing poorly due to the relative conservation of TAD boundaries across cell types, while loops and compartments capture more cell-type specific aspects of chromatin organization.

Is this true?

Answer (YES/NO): YES